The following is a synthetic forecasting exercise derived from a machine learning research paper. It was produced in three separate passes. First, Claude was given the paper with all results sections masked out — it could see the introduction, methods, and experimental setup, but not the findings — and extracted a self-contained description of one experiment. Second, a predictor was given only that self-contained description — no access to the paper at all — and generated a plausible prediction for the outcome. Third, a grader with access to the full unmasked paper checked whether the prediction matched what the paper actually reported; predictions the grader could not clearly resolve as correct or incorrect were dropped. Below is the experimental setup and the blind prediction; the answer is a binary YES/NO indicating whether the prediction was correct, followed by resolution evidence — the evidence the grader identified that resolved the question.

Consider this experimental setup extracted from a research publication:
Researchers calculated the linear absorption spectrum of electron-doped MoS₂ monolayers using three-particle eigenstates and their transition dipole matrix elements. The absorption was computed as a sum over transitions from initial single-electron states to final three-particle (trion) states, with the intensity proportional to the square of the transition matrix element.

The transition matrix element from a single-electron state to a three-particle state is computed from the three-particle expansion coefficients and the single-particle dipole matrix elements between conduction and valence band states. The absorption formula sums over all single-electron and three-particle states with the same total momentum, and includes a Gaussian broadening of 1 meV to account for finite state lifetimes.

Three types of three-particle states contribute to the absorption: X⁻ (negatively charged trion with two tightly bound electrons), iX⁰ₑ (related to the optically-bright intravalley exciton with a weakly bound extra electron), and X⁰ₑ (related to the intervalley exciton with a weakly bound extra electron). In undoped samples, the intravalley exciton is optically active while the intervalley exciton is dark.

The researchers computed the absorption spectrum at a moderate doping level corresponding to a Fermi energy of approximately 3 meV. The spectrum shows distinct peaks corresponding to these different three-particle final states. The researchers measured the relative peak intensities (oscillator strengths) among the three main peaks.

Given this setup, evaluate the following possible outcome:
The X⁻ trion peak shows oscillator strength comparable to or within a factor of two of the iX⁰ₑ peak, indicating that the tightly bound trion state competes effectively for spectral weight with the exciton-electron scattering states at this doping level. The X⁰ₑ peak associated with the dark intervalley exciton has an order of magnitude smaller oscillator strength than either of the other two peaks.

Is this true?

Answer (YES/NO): NO